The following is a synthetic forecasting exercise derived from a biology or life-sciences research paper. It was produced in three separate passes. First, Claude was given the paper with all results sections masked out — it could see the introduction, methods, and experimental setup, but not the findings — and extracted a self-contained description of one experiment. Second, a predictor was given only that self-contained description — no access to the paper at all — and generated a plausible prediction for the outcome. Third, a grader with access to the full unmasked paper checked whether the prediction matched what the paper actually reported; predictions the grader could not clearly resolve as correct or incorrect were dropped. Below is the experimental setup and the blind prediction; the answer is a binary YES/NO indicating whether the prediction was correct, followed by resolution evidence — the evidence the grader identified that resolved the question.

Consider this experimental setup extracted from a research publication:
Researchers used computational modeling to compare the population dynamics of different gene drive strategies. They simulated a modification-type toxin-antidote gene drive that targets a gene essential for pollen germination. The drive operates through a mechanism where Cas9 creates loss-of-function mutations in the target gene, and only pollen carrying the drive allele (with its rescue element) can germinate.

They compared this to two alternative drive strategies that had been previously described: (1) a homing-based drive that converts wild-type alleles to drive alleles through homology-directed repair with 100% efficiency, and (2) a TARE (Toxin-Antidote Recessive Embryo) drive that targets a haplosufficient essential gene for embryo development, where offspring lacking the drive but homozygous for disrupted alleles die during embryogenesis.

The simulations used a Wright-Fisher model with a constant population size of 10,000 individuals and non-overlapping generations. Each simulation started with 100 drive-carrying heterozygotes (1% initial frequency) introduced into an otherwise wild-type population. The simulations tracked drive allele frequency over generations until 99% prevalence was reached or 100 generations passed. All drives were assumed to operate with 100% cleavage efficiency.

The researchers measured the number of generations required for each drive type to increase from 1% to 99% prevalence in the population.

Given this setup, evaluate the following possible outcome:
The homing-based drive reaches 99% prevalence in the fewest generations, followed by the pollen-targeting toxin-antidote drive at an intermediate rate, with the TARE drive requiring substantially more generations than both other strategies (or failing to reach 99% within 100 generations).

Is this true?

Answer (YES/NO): YES